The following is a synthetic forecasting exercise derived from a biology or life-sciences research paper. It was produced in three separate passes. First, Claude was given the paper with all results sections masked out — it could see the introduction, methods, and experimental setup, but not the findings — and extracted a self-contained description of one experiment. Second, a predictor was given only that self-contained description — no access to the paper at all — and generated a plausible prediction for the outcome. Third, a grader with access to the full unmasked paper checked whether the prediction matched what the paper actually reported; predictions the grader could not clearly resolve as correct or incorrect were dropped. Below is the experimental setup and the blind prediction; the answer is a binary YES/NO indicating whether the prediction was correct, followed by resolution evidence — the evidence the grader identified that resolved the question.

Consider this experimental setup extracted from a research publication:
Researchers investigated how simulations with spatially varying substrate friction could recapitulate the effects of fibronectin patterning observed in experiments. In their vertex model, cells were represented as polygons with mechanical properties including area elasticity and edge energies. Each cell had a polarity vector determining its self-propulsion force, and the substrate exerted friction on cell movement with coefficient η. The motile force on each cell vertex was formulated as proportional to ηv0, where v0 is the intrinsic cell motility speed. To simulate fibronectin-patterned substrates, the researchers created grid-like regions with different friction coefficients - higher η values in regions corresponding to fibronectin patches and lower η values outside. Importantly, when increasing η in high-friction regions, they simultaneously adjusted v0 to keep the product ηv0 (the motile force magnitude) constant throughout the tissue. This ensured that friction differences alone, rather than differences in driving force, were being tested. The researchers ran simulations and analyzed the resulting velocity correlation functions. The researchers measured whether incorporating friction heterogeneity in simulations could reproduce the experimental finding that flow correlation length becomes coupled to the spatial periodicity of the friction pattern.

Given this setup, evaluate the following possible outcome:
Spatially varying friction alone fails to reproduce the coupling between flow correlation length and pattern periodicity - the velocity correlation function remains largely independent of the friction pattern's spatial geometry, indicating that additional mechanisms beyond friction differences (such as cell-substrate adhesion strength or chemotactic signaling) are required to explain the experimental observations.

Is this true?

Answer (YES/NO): NO